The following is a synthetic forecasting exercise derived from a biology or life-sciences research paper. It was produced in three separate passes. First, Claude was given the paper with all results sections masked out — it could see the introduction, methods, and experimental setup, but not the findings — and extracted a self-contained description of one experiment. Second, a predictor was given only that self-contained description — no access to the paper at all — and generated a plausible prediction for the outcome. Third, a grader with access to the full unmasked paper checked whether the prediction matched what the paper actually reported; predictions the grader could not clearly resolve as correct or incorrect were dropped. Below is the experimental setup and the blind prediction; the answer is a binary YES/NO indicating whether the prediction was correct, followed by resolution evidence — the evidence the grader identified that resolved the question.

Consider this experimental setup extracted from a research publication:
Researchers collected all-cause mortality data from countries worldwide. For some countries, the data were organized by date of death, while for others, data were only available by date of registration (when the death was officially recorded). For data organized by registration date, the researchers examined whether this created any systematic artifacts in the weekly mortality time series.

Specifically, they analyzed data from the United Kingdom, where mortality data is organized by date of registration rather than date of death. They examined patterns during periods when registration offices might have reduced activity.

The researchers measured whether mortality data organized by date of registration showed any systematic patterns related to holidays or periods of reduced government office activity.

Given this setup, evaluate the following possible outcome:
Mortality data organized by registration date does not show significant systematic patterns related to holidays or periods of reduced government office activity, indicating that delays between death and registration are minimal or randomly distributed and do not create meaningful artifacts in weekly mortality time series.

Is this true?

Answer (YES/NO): NO